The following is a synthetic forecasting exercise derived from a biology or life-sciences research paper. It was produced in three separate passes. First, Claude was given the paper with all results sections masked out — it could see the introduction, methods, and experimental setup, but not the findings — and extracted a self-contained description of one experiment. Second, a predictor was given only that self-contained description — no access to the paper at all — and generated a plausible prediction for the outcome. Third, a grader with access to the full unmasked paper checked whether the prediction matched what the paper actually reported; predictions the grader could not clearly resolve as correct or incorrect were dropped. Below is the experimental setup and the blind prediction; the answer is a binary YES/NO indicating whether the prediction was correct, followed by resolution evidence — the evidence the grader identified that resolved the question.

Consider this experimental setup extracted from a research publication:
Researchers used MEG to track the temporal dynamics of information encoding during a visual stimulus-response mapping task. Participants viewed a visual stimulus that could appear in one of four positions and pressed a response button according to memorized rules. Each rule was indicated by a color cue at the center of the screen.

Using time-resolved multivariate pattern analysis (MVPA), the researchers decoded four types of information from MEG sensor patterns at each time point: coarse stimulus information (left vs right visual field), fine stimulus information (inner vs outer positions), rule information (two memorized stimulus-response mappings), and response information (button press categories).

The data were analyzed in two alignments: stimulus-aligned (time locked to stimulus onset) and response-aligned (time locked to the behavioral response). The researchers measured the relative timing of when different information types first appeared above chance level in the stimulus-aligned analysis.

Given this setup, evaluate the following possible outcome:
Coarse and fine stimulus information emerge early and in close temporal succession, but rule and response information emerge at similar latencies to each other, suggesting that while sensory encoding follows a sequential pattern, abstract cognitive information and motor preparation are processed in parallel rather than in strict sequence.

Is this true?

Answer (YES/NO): NO